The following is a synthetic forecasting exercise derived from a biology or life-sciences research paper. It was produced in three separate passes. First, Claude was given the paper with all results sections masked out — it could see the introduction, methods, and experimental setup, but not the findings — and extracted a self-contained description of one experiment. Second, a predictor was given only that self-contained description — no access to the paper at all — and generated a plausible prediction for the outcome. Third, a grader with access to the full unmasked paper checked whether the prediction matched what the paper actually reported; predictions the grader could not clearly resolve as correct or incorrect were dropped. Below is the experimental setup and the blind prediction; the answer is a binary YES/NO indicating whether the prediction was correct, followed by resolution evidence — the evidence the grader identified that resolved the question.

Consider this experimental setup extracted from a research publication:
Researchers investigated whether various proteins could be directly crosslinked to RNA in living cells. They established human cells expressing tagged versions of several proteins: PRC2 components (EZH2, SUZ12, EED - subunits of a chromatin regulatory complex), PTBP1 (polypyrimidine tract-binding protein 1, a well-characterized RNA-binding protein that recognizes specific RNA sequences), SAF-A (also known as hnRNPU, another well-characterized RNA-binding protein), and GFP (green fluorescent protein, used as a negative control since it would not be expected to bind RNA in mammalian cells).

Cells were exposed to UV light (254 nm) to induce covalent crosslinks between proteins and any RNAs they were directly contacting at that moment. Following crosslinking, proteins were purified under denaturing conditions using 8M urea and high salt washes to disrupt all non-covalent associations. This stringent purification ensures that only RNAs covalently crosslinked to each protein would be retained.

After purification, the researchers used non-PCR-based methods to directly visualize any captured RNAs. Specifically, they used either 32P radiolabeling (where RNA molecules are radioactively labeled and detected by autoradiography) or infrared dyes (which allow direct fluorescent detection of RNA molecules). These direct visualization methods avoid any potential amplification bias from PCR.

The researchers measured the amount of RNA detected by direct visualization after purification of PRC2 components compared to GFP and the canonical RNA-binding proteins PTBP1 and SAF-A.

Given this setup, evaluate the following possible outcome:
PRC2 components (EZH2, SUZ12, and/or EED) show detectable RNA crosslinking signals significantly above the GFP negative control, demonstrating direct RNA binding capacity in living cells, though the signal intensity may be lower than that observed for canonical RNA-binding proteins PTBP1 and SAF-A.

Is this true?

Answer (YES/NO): NO